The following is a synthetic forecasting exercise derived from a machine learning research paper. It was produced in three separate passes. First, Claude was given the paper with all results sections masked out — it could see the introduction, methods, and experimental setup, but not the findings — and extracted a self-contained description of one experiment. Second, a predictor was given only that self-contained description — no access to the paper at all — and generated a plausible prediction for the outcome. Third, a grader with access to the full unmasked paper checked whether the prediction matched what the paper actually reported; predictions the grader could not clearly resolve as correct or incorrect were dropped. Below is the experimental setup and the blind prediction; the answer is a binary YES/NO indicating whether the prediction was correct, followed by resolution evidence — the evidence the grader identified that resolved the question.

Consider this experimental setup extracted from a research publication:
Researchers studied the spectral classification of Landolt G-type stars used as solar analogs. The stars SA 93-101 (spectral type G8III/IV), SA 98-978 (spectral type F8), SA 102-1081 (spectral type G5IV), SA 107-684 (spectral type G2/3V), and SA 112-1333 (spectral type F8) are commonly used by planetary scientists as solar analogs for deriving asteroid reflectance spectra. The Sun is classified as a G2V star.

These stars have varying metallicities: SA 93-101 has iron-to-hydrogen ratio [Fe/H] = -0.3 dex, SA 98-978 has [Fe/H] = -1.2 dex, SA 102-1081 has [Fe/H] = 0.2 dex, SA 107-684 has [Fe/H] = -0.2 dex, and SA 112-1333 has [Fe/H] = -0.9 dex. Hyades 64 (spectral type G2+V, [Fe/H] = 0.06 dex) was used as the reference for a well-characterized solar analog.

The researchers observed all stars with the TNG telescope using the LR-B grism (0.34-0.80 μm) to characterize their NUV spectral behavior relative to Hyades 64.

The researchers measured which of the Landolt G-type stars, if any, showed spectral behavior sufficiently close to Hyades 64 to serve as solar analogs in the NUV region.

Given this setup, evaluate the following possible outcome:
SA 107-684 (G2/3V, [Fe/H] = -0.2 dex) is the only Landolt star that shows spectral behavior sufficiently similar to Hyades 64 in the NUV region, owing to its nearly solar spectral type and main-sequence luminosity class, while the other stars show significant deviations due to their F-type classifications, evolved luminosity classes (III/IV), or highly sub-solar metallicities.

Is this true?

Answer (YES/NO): NO